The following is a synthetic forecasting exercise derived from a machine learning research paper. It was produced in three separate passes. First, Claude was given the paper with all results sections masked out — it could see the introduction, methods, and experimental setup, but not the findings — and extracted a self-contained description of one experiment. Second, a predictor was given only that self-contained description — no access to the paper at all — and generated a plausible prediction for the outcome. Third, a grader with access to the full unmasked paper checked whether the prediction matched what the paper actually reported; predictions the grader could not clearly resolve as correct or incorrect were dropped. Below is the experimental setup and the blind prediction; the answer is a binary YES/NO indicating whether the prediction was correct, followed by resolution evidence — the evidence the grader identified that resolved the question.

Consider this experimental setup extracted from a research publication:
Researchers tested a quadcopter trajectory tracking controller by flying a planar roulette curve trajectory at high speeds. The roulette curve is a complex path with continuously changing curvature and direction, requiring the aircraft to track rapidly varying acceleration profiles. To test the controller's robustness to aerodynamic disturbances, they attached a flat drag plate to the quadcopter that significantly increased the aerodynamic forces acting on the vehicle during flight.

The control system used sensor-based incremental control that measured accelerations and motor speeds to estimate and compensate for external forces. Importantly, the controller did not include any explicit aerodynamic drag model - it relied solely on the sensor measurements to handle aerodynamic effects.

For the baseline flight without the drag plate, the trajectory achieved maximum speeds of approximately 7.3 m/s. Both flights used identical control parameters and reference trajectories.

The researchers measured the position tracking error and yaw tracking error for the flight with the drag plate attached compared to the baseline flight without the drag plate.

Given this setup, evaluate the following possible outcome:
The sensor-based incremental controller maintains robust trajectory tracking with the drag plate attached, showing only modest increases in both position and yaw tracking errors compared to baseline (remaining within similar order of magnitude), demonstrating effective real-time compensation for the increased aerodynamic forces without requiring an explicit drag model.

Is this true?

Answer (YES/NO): NO